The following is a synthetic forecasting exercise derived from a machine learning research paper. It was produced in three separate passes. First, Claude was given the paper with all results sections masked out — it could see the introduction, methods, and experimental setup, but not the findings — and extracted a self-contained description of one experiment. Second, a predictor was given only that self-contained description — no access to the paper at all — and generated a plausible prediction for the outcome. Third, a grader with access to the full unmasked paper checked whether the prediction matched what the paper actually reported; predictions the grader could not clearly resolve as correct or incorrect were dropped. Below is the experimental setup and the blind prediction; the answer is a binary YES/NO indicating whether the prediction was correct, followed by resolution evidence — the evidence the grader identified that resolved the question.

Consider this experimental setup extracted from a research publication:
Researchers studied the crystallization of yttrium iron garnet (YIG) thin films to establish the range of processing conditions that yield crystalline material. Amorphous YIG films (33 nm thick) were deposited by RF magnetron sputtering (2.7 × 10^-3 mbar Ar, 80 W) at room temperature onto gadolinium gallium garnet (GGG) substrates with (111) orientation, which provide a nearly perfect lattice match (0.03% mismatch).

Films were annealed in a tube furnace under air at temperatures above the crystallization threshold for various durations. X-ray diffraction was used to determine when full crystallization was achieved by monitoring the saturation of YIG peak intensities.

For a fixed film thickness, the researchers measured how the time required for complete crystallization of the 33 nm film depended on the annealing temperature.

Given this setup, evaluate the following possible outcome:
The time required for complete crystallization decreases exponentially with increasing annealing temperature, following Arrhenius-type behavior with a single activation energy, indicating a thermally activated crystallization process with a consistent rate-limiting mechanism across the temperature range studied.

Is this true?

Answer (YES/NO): YES